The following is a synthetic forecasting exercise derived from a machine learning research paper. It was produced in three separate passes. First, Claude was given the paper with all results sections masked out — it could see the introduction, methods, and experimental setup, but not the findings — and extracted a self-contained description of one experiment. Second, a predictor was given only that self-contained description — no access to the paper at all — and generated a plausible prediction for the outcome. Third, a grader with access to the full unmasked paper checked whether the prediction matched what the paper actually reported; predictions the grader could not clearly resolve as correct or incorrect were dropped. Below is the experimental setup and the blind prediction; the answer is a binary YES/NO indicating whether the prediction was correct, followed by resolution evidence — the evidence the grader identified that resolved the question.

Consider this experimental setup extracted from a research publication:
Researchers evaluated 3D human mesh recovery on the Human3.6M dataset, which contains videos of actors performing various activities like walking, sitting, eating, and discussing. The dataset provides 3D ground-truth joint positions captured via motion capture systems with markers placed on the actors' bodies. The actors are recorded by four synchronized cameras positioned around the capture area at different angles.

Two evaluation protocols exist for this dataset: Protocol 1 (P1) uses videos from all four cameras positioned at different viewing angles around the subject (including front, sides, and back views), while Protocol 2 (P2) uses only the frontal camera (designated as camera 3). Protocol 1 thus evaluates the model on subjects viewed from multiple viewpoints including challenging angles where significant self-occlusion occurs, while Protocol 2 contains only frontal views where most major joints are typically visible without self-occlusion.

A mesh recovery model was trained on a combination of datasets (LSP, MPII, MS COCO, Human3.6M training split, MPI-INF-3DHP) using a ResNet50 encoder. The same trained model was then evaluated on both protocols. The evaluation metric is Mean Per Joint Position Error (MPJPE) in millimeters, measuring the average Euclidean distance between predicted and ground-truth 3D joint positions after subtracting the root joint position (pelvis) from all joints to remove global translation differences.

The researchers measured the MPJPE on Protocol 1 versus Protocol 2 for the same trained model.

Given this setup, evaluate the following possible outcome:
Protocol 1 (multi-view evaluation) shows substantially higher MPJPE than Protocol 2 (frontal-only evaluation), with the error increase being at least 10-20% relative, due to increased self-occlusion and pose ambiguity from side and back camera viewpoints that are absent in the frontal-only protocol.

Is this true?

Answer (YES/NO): NO